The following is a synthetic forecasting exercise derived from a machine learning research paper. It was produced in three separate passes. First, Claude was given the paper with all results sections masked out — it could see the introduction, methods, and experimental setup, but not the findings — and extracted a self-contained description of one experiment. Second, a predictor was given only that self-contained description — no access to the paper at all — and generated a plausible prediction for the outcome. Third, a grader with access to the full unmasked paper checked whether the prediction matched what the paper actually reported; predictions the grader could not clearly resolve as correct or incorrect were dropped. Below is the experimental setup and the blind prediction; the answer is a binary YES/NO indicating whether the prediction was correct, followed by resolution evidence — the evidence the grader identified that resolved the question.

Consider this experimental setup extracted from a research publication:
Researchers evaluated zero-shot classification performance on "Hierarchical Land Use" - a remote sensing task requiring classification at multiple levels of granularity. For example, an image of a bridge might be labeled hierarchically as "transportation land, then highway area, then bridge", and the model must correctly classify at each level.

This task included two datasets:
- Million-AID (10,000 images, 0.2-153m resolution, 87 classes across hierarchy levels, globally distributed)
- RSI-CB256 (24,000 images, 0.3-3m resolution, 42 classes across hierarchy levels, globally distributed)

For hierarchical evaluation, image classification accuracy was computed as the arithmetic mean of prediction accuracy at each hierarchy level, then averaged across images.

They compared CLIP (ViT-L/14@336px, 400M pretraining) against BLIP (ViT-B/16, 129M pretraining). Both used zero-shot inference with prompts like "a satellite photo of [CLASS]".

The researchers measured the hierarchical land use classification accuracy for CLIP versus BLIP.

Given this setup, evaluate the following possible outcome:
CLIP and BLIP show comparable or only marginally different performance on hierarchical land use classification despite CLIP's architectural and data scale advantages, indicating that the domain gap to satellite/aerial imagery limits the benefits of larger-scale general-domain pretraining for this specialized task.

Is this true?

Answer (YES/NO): NO